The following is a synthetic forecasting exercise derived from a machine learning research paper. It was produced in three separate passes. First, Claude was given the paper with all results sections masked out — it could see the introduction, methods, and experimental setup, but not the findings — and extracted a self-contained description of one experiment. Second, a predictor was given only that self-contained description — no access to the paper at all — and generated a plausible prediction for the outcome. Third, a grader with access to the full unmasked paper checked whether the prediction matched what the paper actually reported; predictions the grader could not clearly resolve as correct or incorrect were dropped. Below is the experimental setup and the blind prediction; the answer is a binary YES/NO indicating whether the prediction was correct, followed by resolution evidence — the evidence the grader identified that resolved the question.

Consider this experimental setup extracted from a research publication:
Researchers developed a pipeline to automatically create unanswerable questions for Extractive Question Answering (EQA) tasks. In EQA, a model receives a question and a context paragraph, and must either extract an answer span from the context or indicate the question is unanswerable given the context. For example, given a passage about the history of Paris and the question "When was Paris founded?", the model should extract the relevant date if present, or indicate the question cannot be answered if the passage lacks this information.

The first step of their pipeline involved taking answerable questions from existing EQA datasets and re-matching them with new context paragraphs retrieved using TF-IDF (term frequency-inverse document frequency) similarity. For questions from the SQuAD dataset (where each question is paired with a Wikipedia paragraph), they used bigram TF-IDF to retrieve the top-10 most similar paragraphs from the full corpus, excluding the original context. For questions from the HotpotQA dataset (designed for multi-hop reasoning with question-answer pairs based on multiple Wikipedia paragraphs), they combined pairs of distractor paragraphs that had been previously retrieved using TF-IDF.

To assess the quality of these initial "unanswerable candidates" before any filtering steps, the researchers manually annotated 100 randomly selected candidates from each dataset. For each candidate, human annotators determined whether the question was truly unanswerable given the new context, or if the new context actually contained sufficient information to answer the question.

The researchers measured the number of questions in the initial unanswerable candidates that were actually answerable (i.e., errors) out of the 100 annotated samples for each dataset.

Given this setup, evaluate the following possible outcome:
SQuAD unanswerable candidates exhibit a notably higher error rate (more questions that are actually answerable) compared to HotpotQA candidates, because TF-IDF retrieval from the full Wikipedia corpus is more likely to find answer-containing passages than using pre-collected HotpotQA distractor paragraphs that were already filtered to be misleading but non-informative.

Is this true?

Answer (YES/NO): NO